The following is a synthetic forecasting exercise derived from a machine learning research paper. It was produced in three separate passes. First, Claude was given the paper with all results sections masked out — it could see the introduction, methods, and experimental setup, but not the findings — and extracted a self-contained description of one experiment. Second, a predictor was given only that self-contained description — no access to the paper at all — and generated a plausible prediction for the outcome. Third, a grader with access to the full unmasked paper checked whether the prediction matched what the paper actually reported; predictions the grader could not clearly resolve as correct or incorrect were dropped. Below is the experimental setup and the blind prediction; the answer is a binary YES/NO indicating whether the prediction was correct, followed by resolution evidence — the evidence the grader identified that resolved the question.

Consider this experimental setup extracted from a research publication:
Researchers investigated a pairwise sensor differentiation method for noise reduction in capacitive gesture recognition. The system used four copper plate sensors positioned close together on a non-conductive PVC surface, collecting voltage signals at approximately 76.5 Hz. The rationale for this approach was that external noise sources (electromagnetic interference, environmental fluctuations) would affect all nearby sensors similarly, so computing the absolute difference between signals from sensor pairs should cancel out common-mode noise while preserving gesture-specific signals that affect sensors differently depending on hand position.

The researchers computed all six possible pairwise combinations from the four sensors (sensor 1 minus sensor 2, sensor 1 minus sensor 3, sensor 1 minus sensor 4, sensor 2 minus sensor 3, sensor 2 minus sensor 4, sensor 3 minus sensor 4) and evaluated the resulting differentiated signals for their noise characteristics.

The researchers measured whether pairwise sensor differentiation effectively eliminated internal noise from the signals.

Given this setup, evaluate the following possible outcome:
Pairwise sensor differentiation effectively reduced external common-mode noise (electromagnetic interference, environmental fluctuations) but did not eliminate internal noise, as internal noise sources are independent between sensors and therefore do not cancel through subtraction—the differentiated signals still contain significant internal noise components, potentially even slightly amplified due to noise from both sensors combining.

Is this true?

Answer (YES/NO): NO